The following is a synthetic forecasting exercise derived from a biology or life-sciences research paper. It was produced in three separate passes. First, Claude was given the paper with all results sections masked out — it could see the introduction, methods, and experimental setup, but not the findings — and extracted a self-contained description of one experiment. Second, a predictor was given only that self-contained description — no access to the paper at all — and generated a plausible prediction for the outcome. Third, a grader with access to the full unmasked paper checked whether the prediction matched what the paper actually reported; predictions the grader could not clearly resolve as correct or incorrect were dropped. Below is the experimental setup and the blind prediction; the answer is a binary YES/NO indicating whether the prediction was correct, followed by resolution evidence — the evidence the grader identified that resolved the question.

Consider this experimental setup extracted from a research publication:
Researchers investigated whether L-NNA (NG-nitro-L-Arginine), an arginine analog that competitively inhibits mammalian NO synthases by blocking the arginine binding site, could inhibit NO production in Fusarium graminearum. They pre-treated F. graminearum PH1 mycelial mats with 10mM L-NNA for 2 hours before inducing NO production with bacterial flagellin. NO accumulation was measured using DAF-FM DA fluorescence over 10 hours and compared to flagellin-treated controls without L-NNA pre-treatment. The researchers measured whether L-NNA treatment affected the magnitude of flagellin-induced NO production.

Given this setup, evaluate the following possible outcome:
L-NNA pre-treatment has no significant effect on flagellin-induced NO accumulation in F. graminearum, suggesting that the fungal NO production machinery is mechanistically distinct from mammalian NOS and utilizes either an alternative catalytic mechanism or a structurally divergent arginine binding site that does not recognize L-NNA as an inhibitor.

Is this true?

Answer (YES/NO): NO